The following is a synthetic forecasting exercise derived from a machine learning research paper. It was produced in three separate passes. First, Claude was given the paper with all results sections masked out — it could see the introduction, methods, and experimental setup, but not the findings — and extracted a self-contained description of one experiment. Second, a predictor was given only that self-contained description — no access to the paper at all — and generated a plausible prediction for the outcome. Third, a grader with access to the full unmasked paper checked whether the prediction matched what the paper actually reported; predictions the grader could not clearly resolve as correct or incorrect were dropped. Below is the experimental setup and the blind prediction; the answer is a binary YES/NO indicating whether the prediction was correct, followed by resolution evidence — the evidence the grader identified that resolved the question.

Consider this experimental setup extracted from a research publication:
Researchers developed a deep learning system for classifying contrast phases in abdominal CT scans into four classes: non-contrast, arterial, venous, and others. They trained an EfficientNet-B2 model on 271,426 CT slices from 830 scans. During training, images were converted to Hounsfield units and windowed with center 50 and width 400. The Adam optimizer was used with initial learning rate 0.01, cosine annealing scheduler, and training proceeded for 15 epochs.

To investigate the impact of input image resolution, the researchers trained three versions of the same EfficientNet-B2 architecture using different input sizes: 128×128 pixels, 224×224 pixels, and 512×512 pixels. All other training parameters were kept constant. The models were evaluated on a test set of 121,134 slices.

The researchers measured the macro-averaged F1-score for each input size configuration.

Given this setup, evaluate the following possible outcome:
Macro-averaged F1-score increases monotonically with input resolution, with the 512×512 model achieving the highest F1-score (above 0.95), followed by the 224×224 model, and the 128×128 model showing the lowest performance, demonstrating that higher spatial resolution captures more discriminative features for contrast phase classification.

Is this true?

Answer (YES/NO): NO